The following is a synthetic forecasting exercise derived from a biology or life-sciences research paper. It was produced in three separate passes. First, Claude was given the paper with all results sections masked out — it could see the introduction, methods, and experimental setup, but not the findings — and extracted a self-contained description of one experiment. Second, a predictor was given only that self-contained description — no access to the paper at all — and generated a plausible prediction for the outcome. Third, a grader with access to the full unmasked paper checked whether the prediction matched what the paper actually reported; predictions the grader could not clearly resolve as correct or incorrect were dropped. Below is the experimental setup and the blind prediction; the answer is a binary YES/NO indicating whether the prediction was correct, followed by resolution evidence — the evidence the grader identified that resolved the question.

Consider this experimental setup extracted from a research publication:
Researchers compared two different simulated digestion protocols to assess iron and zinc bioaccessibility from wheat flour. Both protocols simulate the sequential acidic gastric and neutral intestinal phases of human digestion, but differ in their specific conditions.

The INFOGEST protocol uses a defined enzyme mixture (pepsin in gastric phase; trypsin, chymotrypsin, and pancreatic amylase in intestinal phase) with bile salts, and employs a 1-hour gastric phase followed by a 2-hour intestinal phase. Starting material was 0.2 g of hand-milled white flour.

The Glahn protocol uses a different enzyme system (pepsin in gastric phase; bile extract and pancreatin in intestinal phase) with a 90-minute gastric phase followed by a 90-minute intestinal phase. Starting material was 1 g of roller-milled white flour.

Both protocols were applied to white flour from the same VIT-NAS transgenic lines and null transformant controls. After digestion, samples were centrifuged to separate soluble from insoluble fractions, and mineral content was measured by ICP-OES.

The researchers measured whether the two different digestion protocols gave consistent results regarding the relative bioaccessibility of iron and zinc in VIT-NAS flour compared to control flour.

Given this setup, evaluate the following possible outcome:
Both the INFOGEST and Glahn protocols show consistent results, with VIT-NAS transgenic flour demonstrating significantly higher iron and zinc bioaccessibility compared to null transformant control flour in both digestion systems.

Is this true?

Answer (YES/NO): YES